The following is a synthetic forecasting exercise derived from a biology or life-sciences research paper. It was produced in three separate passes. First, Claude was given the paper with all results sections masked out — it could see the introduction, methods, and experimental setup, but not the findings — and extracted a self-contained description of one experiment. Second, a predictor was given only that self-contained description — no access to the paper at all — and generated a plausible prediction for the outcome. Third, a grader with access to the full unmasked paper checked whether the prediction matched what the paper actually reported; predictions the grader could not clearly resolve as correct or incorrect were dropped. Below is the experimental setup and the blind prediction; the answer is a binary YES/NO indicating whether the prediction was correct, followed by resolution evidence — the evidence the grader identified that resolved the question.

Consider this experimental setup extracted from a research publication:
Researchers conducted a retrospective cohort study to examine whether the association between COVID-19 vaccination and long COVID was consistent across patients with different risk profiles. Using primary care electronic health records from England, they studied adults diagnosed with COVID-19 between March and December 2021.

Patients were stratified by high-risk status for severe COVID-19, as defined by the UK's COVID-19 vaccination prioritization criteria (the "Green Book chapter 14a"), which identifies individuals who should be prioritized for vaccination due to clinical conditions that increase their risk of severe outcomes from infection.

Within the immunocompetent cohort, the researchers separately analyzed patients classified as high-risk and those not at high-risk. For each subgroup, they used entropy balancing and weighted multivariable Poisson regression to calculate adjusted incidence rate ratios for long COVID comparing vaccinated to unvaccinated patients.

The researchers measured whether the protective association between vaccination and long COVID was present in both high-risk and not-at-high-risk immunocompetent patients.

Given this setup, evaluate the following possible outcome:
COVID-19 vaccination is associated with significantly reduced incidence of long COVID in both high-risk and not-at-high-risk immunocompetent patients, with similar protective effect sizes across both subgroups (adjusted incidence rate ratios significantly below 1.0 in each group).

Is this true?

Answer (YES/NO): YES